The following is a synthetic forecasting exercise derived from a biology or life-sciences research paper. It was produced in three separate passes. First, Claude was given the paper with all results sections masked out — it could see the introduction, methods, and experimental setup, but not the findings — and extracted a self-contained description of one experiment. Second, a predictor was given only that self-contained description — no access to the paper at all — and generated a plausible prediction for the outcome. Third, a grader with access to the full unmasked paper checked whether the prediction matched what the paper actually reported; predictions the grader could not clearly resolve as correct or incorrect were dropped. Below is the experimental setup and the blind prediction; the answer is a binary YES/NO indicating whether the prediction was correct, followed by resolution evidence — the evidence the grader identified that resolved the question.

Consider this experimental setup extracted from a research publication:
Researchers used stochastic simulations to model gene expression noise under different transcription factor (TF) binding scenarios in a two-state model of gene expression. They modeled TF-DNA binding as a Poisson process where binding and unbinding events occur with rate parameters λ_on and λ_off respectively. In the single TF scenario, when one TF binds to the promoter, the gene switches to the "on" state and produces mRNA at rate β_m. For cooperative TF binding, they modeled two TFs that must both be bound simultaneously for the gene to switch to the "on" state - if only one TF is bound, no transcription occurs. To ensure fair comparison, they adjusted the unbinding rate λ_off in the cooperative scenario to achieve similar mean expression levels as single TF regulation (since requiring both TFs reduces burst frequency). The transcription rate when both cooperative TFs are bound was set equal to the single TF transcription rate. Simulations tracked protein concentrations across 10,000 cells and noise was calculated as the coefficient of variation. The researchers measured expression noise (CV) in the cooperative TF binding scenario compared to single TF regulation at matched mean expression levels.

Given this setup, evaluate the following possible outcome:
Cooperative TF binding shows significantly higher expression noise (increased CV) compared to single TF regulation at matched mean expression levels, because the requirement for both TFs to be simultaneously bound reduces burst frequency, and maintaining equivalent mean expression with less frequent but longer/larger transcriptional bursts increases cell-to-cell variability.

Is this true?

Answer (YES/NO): YES